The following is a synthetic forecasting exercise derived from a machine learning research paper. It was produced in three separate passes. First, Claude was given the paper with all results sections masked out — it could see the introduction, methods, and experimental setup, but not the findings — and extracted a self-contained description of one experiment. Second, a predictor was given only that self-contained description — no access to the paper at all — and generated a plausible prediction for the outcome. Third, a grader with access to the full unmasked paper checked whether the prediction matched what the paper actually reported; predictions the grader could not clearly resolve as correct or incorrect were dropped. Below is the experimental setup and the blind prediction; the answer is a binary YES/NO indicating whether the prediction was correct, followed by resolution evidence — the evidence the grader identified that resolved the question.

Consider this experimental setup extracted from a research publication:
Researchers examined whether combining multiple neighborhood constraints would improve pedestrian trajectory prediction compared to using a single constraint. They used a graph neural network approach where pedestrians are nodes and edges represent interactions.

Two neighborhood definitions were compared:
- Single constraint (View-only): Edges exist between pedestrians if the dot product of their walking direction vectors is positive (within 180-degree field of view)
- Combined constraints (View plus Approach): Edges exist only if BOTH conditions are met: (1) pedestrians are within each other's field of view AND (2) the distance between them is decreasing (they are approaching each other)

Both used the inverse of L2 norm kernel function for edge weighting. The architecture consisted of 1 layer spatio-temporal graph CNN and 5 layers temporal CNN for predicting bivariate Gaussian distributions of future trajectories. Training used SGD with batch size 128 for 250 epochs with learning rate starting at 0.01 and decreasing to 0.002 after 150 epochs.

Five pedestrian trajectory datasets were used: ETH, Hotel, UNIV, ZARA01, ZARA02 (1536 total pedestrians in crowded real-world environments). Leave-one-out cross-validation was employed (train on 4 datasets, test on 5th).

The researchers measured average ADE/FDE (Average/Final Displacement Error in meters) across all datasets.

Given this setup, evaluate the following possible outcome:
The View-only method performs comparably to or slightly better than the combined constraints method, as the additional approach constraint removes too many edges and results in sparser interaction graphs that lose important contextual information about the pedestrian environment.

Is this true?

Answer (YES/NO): YES